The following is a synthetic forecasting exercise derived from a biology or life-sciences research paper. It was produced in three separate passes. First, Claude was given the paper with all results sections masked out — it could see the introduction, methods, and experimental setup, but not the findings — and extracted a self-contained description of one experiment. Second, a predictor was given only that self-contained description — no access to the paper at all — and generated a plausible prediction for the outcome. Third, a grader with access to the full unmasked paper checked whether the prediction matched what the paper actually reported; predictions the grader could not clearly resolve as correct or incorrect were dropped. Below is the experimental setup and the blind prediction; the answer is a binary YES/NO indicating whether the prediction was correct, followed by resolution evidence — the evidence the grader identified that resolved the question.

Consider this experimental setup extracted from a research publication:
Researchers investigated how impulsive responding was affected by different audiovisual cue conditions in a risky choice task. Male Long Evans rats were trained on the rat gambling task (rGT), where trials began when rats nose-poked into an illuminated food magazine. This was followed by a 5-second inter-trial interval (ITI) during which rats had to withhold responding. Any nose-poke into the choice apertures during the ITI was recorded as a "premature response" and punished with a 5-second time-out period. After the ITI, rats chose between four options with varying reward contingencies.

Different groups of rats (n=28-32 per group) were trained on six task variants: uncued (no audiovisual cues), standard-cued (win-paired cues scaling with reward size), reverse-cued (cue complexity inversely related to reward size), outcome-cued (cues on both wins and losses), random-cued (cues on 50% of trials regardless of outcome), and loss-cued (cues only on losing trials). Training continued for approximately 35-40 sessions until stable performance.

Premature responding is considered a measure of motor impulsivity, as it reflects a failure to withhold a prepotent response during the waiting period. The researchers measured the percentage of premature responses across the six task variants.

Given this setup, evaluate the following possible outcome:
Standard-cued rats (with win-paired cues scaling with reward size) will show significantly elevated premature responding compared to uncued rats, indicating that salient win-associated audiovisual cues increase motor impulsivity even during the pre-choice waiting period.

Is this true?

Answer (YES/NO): NO